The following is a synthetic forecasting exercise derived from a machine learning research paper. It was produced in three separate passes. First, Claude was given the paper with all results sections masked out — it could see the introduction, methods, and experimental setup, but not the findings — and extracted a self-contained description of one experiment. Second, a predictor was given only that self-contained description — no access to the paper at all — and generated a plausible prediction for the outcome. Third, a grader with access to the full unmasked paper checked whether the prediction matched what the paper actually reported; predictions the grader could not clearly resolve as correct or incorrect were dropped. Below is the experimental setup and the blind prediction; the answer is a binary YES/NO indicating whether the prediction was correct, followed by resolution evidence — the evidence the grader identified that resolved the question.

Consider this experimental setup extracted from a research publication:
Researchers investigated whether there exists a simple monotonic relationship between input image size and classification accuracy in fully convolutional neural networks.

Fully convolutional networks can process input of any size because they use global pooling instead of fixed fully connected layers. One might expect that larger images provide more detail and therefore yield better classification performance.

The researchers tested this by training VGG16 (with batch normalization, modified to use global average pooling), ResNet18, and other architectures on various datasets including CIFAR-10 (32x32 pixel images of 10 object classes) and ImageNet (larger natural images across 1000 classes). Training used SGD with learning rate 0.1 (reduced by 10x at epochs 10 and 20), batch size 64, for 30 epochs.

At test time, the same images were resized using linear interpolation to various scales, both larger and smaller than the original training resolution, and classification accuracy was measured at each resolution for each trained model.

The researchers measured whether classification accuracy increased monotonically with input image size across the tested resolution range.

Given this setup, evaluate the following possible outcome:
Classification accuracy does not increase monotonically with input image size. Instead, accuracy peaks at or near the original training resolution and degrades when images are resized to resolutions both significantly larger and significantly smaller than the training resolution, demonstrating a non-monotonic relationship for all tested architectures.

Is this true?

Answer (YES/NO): YES